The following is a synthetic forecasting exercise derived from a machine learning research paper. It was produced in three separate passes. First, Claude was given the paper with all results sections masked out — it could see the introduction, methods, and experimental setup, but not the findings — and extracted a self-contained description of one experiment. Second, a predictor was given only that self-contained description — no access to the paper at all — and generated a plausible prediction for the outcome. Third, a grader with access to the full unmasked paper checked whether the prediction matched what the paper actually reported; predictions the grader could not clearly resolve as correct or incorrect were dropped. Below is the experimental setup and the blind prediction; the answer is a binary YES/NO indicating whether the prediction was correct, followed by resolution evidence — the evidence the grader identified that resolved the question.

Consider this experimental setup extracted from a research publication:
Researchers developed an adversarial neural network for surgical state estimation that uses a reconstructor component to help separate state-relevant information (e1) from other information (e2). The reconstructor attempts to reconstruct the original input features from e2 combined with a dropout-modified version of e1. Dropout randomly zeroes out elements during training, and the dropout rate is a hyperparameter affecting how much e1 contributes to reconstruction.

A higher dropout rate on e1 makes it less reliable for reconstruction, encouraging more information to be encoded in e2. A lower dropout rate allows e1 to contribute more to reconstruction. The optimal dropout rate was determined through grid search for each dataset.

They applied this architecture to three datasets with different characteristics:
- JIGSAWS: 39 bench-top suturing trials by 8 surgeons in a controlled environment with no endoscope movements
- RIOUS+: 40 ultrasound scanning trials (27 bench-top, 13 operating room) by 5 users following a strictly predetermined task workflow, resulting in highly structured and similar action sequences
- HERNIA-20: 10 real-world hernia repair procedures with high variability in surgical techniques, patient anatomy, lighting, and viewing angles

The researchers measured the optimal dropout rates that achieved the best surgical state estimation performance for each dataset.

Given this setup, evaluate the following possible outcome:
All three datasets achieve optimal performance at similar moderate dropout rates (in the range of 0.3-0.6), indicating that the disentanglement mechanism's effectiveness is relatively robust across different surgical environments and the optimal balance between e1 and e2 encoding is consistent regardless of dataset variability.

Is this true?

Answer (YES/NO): NO